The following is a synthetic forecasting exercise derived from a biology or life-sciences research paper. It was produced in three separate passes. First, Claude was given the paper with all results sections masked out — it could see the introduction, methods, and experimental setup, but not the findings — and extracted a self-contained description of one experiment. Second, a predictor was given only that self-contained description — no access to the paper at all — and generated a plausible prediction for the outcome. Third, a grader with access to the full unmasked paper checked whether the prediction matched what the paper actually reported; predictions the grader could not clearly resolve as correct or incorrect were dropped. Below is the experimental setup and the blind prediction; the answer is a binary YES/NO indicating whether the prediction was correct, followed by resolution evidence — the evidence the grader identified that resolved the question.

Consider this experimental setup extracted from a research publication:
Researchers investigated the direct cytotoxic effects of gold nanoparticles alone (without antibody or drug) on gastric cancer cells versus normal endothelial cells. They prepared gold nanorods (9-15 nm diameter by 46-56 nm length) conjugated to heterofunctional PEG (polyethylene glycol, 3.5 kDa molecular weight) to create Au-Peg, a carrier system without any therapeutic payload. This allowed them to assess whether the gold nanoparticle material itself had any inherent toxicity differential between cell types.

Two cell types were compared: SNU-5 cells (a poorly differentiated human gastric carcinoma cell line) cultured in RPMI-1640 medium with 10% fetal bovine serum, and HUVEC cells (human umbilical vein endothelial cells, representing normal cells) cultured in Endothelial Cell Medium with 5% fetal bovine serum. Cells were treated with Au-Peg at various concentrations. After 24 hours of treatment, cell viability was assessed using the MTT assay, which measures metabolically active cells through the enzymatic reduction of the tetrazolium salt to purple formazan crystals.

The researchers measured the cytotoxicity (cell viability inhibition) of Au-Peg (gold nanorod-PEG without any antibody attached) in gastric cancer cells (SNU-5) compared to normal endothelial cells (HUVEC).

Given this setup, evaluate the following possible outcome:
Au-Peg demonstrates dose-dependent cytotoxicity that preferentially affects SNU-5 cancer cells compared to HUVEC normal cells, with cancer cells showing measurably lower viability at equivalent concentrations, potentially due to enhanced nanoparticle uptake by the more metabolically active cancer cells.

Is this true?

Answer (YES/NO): NO